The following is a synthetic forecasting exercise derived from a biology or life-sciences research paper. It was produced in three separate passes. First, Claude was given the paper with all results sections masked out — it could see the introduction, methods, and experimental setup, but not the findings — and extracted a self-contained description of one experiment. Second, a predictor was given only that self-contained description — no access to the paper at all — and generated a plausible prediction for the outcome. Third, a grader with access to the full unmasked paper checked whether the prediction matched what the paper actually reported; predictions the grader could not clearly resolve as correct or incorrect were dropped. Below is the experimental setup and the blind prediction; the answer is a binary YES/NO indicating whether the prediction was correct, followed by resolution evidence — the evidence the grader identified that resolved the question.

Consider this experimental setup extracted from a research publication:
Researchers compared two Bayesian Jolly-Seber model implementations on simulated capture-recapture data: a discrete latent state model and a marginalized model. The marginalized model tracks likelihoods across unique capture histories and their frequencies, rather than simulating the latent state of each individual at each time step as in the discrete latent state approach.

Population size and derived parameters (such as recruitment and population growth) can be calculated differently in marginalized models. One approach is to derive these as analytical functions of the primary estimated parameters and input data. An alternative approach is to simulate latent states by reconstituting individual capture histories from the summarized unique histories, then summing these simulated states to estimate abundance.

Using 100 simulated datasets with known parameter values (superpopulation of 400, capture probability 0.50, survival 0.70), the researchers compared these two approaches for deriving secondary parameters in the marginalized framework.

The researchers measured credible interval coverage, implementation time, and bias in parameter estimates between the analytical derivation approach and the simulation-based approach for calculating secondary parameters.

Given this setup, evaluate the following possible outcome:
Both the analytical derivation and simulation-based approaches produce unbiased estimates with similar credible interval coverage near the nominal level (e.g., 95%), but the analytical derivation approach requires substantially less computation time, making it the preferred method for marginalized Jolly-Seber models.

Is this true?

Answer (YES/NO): NO